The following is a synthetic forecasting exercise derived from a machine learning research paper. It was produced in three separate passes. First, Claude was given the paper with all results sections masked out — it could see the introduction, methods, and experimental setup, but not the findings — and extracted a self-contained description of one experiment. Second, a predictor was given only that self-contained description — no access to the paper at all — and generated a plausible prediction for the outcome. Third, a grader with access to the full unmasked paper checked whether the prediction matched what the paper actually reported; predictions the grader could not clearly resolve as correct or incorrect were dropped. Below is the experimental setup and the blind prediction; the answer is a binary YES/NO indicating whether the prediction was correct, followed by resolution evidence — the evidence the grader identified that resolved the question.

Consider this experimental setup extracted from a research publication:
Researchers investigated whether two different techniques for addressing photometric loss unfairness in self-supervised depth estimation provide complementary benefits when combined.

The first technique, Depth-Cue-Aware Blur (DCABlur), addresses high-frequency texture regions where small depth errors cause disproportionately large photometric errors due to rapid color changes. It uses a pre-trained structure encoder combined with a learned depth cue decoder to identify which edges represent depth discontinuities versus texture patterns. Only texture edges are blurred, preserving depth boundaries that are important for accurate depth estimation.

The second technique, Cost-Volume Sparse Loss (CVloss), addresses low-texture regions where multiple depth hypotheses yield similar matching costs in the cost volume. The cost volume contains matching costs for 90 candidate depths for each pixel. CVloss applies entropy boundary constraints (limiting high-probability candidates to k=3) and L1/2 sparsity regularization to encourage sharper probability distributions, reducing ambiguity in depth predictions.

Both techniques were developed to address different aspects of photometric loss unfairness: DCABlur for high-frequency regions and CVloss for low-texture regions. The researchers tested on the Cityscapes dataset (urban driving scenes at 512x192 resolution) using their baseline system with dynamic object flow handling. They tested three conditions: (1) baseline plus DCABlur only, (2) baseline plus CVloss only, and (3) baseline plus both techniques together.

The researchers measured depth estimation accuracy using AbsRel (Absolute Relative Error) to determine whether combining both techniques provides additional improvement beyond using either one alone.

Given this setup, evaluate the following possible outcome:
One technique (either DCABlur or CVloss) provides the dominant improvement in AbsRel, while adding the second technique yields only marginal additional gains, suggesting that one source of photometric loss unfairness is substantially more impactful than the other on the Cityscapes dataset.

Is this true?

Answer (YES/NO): NO